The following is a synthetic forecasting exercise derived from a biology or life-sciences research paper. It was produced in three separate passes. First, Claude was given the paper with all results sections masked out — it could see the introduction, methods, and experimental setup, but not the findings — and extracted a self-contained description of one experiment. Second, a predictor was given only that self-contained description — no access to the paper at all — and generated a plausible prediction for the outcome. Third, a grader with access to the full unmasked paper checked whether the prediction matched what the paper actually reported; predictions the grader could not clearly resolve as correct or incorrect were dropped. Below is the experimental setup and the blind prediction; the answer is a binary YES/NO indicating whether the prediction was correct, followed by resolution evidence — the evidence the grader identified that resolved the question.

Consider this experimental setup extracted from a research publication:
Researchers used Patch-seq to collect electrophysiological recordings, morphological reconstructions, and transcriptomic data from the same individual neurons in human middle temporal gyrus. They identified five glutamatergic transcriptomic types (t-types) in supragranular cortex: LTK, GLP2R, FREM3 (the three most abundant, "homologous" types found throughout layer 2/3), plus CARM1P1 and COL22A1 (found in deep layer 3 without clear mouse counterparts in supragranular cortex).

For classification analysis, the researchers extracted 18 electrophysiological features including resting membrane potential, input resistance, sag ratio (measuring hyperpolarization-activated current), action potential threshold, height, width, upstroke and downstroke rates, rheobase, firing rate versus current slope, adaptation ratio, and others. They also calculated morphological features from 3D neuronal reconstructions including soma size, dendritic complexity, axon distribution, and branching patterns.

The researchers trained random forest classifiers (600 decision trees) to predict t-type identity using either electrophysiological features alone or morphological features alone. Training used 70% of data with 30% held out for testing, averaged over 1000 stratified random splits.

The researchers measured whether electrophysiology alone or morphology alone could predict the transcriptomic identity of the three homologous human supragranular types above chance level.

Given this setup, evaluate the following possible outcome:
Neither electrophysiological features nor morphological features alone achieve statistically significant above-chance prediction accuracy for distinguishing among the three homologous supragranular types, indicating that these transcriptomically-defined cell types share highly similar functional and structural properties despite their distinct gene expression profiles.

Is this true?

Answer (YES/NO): NO